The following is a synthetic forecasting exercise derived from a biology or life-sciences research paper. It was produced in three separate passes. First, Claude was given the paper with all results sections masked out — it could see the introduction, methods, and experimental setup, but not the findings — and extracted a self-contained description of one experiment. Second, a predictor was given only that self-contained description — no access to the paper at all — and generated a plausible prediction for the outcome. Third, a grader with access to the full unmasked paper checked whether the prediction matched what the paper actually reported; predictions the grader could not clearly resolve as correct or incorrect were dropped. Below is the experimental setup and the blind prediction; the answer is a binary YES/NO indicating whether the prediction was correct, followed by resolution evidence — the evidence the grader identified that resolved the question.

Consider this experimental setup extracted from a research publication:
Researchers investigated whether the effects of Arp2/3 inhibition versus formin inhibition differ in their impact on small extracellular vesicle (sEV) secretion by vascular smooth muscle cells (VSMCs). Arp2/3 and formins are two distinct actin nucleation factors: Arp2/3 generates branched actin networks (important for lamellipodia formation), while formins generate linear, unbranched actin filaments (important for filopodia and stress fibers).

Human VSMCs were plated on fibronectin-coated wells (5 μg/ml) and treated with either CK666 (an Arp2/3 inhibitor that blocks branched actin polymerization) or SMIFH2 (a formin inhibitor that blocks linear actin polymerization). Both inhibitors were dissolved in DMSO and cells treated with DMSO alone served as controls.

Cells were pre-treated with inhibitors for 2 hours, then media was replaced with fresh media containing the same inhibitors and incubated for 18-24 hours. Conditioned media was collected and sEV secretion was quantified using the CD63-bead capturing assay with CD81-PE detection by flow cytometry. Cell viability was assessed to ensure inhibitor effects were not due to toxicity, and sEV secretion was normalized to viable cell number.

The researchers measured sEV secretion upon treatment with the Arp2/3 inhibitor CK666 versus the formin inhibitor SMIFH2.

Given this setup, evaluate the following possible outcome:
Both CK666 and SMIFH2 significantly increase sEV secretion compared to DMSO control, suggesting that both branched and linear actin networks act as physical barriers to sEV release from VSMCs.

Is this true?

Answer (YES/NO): NO